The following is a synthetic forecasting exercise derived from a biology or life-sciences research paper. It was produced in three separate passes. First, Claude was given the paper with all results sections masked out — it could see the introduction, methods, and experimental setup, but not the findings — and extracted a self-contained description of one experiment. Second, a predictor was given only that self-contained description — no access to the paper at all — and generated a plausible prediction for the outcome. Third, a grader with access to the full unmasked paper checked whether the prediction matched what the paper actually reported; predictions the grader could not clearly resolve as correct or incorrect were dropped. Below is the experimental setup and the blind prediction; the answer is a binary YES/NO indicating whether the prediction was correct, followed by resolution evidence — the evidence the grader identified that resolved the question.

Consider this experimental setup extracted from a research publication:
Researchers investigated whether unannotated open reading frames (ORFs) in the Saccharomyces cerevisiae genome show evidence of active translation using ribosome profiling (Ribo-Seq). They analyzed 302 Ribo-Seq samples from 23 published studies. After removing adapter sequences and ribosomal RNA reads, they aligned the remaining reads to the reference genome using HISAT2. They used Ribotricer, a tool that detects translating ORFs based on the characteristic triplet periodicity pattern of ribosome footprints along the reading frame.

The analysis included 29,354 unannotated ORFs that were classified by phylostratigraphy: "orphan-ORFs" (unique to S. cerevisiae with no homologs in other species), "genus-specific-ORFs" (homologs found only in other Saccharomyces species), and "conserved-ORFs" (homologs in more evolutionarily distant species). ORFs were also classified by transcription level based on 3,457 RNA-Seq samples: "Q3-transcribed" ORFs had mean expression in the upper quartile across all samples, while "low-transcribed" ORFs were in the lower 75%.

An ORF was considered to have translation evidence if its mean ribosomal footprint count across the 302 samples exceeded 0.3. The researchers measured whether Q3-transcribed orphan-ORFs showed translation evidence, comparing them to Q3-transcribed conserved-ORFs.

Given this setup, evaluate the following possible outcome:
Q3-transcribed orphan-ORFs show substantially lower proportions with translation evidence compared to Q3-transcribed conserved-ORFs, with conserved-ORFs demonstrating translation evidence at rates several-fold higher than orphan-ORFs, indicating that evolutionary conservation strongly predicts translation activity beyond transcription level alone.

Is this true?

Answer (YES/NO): NO